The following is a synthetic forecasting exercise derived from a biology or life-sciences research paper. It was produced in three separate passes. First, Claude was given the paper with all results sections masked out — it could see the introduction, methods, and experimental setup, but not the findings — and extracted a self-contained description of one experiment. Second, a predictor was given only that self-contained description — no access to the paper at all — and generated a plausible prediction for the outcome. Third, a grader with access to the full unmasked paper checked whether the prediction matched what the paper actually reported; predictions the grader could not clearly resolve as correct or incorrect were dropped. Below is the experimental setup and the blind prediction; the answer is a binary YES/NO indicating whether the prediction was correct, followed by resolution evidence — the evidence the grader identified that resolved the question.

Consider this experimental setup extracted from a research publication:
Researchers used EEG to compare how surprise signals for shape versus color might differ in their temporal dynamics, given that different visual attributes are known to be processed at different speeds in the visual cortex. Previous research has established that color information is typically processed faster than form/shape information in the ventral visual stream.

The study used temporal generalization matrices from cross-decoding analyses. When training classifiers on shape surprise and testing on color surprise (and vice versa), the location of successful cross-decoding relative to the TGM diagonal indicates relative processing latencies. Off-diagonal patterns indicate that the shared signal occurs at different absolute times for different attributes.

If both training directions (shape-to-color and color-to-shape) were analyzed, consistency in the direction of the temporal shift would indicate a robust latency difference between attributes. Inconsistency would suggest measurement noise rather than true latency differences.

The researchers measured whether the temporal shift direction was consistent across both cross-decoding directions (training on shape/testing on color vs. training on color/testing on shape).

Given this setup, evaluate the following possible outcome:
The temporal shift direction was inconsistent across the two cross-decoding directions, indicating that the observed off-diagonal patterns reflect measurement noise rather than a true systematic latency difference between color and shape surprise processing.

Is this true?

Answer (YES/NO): NO